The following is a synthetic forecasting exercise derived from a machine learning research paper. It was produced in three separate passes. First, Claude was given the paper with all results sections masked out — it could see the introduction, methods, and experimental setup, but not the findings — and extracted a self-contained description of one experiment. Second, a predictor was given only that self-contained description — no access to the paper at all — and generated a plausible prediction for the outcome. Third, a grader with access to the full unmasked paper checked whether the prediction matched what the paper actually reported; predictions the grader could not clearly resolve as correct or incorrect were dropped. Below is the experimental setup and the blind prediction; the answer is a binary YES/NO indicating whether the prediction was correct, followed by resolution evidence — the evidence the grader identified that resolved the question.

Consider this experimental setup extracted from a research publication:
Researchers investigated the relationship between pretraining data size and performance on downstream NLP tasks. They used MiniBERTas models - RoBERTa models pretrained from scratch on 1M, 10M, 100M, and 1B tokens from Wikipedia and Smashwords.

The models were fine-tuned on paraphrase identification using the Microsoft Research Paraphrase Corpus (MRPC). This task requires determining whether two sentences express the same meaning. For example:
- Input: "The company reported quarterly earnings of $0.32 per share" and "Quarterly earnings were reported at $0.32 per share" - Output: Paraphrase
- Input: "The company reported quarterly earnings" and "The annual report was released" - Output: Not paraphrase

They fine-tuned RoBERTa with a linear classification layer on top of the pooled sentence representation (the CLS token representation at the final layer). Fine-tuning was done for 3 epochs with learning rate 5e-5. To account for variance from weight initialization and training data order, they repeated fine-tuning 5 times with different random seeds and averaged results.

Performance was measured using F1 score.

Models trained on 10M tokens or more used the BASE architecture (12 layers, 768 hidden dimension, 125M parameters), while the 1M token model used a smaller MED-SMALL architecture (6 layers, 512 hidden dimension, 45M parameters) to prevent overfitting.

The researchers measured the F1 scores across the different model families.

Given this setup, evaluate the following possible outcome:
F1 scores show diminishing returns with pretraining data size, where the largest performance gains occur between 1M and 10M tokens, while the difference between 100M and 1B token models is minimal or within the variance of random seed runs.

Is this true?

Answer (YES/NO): YES